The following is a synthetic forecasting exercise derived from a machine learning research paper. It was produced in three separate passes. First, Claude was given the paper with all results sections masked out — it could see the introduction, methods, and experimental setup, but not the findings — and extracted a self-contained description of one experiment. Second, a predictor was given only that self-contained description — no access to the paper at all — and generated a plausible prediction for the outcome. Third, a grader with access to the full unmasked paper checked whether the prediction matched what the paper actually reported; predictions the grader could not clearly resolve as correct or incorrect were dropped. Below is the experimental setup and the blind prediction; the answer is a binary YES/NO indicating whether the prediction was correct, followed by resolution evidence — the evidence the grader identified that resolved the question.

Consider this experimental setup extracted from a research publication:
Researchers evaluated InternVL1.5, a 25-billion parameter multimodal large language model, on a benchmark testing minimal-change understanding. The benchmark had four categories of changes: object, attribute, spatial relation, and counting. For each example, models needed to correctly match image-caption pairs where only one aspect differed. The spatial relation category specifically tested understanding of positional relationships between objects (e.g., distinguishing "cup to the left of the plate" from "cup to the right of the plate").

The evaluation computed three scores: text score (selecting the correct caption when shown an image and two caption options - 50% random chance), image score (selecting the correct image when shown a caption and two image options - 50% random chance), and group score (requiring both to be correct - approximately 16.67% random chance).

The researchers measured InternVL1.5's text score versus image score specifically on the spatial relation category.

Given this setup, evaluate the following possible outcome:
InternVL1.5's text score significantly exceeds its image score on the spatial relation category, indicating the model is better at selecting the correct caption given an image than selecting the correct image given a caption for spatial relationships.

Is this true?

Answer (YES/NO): YES